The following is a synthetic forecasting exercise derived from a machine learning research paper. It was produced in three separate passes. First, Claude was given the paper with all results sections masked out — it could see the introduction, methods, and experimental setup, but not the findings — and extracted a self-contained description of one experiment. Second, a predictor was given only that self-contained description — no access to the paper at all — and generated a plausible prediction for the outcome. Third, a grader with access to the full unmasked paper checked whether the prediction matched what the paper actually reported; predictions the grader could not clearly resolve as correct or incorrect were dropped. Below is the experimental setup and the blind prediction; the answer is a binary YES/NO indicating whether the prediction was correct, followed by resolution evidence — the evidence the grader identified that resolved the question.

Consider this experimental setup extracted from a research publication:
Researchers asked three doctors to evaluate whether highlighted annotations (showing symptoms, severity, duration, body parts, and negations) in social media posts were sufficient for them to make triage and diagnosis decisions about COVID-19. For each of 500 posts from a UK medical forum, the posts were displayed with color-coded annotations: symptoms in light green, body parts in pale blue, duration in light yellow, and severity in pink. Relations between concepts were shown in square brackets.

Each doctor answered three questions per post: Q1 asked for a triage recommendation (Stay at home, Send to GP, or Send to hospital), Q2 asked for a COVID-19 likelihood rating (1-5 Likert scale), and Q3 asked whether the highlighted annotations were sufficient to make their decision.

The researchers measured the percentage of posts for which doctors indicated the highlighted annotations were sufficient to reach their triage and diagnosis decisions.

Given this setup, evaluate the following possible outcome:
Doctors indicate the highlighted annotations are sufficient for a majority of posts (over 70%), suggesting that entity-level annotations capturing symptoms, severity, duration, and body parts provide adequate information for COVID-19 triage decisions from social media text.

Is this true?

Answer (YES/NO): YES